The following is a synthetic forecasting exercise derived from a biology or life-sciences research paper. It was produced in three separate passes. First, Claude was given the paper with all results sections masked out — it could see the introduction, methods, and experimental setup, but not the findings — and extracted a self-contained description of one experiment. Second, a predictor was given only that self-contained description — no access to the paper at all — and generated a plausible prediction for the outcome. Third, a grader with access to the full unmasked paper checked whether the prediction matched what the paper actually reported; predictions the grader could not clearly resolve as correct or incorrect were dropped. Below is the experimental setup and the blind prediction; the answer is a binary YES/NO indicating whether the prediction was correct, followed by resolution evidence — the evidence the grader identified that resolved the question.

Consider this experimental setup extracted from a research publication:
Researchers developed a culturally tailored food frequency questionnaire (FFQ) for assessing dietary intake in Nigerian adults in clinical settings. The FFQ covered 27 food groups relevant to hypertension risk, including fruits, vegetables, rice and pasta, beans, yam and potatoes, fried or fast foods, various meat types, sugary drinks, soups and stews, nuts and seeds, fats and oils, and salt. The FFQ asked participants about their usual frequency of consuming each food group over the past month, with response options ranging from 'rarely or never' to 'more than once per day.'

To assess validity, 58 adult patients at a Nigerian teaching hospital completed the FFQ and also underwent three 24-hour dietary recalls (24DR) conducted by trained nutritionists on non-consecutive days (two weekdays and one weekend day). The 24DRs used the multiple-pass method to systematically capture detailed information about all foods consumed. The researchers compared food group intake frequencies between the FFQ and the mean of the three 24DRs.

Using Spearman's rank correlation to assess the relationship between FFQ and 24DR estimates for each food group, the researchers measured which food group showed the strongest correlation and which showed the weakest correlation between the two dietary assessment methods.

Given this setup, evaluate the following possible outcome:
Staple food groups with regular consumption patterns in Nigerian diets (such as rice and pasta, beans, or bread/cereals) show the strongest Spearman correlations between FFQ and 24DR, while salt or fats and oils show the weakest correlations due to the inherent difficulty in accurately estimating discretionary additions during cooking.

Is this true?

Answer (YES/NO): NO